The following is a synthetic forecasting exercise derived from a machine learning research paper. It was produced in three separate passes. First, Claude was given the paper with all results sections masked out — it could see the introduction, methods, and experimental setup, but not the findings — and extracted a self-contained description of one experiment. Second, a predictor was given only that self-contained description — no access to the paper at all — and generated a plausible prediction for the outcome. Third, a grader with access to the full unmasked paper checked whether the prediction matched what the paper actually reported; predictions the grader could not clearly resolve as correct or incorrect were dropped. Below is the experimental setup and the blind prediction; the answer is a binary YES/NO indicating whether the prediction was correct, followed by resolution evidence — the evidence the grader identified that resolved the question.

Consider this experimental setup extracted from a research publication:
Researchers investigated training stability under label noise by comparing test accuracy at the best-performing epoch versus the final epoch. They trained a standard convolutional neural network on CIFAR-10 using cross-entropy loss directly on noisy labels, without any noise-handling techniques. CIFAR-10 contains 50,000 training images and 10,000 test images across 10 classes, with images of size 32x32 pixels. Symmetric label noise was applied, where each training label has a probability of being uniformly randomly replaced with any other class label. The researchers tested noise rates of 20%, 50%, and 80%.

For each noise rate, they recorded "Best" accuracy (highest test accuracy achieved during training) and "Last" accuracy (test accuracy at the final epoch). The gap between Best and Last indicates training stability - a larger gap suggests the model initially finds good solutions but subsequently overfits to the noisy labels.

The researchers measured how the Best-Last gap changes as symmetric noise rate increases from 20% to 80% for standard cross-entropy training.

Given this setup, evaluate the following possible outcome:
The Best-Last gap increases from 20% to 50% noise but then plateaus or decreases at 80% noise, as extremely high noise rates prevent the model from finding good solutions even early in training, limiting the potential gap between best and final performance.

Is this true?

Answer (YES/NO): NO